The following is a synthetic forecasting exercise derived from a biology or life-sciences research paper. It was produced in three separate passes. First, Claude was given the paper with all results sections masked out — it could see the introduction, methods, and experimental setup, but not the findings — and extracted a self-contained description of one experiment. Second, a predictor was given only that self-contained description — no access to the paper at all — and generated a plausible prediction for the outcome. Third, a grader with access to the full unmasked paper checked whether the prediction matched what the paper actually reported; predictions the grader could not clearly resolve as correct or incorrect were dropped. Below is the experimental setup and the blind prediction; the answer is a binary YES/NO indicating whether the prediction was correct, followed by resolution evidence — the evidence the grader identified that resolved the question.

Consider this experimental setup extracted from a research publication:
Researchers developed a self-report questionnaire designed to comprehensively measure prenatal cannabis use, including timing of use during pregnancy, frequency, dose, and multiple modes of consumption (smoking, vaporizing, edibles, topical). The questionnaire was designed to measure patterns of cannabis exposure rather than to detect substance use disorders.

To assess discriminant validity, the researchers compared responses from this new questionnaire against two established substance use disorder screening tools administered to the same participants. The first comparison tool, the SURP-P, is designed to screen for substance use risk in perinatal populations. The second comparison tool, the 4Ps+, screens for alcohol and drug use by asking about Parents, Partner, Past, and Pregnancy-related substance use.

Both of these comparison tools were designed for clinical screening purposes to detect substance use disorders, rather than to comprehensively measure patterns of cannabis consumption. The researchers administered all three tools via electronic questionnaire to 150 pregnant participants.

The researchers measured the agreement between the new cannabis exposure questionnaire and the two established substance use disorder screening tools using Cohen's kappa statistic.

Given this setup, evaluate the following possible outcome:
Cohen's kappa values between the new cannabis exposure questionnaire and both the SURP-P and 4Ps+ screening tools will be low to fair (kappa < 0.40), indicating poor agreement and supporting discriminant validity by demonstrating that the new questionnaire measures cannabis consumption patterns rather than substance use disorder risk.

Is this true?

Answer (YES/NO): YES